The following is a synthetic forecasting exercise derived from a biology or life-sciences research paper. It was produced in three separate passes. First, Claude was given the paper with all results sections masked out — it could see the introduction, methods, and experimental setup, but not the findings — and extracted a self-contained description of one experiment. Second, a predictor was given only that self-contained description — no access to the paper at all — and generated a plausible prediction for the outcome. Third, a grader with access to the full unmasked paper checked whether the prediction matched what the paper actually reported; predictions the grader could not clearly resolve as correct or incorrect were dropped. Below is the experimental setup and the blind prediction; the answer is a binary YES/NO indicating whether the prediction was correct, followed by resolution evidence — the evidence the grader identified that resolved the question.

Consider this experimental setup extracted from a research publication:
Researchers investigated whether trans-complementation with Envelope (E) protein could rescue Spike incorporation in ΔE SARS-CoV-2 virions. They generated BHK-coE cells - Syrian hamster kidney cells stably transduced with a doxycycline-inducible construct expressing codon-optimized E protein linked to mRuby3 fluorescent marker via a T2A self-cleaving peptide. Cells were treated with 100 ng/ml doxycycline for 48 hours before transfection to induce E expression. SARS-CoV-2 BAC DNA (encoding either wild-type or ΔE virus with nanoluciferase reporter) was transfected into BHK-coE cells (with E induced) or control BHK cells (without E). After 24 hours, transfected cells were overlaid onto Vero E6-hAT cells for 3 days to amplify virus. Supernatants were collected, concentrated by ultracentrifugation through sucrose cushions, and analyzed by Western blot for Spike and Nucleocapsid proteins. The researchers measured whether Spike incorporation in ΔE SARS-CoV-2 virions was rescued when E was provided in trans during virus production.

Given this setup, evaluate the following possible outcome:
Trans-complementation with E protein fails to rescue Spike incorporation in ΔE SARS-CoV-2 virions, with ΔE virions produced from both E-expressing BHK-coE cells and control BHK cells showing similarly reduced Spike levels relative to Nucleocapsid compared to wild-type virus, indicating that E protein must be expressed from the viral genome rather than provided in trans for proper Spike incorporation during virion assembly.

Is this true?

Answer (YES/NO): NO